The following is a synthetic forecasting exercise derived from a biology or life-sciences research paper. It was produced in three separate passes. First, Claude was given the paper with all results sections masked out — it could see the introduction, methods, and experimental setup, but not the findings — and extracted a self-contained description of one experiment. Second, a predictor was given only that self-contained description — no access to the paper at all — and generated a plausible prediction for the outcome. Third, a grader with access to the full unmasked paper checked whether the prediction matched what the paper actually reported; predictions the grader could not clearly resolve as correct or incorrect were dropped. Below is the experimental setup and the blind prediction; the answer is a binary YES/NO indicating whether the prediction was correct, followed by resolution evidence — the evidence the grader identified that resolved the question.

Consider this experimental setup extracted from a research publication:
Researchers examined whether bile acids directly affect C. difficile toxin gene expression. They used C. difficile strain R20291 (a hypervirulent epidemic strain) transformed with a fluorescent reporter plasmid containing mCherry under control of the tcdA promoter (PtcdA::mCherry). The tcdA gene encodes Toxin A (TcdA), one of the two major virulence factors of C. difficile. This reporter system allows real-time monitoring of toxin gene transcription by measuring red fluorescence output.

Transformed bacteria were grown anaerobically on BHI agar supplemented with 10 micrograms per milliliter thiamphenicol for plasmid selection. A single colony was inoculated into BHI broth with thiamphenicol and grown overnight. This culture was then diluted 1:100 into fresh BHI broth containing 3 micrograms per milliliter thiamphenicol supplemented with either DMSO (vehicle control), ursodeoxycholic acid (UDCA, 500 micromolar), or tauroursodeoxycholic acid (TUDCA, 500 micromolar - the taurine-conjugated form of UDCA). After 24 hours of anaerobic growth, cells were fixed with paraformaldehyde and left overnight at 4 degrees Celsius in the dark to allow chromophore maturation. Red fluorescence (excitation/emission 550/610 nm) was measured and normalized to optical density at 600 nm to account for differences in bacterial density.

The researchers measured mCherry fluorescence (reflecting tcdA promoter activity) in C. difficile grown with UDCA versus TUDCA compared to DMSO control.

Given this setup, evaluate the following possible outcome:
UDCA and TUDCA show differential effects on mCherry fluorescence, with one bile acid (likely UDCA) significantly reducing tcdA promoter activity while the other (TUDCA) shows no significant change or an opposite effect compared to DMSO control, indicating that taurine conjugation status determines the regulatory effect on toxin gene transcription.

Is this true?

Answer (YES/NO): YES